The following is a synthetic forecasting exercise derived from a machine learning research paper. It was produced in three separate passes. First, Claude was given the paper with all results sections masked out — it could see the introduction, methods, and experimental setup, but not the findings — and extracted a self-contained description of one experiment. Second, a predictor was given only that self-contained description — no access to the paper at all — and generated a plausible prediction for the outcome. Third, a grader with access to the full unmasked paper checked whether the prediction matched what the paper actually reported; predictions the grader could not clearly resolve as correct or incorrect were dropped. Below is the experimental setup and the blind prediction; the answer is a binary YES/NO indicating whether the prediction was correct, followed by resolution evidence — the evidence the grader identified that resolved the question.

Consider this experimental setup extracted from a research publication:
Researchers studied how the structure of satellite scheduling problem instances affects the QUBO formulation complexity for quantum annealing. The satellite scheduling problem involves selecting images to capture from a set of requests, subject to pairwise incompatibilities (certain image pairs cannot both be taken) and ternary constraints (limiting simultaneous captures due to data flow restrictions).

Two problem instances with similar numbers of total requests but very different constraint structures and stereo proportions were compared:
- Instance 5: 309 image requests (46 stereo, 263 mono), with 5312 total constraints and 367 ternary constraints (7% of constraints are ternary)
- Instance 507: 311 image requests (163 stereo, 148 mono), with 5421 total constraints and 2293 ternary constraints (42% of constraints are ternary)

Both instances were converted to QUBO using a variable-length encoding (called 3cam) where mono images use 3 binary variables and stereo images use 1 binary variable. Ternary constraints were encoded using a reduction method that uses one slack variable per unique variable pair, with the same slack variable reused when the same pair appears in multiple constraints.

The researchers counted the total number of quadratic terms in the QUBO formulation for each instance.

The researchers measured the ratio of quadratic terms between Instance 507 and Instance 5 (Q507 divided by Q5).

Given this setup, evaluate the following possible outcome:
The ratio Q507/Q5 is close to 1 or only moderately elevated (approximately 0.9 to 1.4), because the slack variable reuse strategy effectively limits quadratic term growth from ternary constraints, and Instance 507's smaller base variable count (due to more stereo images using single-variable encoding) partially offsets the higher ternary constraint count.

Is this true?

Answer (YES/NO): NO